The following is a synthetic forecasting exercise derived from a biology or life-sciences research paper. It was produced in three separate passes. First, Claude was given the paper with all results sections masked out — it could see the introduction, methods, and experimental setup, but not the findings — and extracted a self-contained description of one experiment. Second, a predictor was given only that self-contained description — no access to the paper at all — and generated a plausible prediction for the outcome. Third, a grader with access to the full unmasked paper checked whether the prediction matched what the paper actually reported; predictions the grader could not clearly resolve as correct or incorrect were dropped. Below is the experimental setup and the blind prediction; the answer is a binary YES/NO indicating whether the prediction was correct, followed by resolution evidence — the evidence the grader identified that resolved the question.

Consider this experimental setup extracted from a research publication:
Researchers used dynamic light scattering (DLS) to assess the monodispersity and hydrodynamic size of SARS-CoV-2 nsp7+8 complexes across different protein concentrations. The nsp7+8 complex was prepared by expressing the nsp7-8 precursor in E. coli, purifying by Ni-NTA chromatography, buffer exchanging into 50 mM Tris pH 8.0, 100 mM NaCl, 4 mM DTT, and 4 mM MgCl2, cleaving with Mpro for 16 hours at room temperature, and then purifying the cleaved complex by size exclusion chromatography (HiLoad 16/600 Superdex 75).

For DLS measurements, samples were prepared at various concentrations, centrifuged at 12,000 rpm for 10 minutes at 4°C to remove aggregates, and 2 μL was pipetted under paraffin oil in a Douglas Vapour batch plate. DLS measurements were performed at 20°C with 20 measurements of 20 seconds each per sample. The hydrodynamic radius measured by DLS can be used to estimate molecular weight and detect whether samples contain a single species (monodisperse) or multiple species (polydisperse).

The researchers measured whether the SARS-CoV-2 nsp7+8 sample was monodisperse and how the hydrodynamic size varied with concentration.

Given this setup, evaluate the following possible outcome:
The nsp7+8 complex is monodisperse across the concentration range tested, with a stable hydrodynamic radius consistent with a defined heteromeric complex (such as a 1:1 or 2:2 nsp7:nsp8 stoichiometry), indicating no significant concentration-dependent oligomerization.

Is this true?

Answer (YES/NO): YES